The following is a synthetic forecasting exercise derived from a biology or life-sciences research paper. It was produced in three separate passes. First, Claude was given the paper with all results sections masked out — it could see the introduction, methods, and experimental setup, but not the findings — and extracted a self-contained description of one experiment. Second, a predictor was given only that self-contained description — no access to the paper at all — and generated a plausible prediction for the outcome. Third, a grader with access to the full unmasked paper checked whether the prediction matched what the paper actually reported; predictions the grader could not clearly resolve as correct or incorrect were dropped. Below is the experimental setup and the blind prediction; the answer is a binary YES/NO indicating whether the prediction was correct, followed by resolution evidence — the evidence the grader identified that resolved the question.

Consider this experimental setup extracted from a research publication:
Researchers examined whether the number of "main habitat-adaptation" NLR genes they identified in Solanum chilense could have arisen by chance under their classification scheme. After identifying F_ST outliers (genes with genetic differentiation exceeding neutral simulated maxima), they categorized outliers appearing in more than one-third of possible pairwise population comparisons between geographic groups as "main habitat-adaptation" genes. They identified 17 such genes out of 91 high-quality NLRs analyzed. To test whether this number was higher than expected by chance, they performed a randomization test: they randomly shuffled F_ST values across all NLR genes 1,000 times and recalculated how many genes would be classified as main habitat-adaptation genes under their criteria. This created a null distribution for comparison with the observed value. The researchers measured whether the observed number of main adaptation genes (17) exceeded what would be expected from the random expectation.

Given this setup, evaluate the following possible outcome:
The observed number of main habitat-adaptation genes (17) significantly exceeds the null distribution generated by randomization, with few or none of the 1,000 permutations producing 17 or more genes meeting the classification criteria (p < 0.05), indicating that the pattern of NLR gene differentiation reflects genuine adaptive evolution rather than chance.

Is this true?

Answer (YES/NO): YES